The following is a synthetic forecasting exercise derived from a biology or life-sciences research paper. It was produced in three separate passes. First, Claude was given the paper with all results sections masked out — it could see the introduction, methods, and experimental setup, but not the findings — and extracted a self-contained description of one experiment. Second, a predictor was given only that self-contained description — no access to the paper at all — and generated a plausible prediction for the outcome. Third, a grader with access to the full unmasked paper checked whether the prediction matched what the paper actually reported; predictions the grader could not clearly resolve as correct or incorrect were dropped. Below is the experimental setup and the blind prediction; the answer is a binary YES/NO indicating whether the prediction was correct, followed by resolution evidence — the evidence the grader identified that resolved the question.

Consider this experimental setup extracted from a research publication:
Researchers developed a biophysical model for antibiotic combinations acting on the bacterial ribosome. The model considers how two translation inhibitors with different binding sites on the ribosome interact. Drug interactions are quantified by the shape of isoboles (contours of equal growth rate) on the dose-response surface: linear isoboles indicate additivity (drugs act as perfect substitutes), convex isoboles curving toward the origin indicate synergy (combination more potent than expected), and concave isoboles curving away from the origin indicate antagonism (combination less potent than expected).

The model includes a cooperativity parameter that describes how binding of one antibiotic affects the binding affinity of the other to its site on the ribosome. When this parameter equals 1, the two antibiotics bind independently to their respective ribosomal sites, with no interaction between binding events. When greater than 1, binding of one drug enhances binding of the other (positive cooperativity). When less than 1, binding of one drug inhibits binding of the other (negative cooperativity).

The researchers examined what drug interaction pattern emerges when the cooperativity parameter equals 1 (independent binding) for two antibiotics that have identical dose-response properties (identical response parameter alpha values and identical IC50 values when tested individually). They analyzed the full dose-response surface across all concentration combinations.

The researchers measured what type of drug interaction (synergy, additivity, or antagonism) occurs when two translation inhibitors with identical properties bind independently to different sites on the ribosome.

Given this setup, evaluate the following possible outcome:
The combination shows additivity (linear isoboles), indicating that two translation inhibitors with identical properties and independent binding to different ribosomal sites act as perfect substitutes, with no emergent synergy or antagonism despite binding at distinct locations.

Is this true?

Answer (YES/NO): NO